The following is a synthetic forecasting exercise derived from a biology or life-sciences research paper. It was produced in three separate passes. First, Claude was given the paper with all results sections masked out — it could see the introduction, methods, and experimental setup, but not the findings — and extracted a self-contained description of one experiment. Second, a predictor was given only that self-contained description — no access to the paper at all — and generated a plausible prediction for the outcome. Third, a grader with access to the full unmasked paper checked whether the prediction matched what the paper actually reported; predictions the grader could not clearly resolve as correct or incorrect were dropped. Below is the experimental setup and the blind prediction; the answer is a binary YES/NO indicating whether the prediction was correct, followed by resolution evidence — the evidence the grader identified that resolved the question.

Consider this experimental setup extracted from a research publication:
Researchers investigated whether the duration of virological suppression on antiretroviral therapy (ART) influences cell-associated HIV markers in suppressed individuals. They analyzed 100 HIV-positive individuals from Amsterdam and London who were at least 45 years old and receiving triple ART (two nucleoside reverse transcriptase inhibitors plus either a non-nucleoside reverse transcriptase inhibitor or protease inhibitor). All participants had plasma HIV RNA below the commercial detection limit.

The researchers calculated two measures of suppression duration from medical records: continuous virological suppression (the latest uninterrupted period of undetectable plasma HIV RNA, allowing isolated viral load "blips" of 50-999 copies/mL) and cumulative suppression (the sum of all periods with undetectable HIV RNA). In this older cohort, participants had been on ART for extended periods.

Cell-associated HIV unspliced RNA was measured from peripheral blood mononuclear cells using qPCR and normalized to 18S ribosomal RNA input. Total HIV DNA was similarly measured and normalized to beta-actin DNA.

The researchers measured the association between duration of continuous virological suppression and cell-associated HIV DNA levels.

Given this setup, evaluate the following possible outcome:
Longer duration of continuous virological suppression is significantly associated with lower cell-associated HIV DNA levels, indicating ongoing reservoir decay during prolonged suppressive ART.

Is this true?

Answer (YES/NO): NO